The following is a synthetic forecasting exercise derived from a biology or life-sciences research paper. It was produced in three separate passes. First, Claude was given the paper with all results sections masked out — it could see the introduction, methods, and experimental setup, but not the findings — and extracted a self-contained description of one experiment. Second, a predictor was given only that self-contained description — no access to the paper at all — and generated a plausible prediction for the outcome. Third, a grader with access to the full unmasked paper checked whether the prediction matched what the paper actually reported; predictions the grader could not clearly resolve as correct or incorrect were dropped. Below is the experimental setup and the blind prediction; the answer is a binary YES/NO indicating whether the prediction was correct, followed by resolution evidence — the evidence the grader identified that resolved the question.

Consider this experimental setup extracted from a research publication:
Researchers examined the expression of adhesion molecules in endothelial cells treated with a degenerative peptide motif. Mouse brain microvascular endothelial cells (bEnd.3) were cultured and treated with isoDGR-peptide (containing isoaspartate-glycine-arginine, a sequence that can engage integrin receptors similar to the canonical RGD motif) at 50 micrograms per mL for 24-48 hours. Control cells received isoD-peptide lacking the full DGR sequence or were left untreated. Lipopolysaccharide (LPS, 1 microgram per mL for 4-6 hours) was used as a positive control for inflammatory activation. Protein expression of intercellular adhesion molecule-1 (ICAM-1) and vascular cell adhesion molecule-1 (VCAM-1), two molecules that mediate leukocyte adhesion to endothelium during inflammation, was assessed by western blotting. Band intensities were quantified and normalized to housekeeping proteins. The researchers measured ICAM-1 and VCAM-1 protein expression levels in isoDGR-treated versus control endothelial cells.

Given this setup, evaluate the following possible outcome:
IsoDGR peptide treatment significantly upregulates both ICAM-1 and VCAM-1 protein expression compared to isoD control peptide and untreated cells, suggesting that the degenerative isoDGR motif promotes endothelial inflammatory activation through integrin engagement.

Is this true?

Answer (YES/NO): YES